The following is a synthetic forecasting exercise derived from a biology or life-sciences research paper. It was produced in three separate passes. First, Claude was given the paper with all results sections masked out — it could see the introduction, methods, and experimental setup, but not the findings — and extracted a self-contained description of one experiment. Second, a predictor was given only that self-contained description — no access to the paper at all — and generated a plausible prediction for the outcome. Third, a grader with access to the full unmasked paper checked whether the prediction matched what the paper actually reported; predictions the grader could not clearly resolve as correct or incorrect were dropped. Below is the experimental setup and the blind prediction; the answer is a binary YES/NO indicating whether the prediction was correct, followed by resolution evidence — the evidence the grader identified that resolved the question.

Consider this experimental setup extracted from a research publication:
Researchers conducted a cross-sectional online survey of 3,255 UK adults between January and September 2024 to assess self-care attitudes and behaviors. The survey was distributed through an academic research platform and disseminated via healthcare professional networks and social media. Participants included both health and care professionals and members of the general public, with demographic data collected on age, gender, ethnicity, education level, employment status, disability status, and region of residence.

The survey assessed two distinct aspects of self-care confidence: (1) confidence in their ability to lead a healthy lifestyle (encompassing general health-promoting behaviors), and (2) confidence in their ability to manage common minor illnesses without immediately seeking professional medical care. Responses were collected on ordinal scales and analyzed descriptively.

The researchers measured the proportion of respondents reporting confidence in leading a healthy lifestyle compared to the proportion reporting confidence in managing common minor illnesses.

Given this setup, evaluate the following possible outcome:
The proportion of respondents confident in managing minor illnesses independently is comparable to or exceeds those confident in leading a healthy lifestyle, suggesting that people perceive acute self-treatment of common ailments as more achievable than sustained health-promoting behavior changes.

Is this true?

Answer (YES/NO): NO